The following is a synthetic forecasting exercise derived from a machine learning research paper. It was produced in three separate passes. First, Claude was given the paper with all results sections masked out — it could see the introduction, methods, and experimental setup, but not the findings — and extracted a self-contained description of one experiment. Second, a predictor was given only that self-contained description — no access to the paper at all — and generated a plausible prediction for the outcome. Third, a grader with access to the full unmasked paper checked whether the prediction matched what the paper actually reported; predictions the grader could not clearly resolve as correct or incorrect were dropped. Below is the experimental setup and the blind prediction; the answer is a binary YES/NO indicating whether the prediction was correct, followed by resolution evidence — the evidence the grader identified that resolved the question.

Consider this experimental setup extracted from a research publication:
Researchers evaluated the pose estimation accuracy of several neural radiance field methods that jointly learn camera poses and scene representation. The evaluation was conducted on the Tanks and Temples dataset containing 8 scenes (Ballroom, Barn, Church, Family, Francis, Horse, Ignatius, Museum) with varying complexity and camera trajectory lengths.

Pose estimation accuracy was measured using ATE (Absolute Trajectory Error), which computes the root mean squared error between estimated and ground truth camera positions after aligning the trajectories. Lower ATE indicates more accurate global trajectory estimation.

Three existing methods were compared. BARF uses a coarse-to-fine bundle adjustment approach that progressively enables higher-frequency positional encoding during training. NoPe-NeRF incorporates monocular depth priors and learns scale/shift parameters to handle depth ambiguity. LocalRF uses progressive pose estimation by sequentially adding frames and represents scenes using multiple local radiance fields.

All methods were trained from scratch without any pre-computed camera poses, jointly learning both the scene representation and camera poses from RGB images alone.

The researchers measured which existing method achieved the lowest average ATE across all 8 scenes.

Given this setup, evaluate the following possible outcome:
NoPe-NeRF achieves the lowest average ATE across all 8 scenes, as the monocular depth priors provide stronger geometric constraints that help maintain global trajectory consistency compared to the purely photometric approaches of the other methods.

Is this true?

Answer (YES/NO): YES